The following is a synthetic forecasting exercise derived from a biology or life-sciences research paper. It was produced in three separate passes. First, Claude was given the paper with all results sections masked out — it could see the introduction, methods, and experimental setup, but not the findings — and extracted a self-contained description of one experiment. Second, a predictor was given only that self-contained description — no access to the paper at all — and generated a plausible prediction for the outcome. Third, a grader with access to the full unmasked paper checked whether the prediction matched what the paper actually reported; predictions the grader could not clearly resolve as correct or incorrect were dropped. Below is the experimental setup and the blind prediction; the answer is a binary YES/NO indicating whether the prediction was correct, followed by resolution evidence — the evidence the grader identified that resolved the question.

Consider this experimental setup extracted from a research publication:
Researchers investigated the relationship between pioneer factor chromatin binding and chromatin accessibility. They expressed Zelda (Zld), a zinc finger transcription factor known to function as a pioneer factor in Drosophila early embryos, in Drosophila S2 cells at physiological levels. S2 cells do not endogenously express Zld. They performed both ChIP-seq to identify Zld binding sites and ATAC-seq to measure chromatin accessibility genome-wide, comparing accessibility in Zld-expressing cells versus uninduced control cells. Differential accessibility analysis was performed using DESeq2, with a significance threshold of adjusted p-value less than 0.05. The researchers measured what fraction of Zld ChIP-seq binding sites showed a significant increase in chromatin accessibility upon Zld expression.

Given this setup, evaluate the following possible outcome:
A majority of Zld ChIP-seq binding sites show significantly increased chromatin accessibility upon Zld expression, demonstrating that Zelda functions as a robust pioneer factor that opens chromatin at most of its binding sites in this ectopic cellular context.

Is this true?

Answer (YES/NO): NO